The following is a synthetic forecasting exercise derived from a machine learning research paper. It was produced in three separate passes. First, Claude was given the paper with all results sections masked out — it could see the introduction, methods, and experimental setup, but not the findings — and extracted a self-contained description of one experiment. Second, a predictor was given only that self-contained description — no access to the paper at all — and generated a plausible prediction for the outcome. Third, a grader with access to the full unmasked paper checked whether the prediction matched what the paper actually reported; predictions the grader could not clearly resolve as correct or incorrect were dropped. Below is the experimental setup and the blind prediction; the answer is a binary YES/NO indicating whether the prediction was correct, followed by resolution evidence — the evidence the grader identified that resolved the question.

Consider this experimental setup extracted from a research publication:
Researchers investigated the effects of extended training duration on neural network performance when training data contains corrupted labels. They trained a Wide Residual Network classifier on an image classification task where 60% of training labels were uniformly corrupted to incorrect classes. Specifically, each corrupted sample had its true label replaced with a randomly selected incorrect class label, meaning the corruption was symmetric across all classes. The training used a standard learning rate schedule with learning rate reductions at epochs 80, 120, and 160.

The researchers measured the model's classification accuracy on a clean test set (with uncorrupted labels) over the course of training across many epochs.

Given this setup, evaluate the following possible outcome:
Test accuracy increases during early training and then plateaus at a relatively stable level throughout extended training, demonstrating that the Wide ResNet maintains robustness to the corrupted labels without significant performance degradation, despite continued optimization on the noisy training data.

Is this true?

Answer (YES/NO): NO